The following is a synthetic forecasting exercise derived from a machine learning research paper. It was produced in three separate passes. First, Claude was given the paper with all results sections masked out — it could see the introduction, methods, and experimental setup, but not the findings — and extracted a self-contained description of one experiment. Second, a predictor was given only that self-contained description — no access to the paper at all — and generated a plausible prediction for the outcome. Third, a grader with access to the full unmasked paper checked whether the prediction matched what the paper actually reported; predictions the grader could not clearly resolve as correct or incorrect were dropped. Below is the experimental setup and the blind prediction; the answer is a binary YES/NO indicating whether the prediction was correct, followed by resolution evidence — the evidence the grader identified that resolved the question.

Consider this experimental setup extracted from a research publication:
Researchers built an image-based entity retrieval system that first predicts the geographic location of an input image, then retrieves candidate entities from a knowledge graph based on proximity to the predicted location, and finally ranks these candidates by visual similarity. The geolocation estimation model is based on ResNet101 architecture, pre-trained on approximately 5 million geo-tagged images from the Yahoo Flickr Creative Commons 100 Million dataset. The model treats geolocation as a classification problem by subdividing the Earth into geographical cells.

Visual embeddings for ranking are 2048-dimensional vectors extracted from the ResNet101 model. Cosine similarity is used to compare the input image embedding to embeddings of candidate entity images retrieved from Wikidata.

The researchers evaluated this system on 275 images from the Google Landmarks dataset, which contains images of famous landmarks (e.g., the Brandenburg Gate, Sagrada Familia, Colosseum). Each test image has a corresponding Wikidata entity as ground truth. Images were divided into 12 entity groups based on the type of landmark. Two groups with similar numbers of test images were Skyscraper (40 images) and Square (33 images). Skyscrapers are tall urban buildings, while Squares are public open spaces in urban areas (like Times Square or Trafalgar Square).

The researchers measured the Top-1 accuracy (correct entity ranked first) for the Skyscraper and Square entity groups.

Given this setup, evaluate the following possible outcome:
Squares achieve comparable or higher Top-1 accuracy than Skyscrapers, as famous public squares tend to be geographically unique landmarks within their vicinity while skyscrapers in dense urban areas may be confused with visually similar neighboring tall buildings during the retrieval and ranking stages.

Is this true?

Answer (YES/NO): NO